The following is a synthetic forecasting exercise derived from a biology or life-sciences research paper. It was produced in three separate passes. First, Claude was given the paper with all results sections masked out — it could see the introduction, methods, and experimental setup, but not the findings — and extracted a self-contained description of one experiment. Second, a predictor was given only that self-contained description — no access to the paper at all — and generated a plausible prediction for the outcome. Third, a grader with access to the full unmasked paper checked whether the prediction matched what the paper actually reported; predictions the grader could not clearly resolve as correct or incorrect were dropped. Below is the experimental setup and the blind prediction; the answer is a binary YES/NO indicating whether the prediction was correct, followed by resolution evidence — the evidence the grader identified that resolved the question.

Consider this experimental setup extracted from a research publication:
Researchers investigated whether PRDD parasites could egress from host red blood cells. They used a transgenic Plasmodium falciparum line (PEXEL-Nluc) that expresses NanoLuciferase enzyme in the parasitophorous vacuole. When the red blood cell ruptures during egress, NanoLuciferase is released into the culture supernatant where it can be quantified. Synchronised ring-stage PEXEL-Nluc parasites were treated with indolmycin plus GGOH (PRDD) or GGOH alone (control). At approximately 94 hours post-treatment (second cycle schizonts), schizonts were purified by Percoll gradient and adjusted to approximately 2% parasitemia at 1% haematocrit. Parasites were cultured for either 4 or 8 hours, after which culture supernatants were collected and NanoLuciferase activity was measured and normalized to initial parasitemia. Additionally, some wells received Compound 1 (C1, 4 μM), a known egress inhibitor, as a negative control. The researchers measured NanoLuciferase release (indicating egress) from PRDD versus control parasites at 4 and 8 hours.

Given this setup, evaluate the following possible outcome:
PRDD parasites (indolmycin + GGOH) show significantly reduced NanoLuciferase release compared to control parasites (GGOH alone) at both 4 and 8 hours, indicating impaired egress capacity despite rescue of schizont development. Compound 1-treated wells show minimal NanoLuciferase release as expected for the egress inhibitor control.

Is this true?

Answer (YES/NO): YES